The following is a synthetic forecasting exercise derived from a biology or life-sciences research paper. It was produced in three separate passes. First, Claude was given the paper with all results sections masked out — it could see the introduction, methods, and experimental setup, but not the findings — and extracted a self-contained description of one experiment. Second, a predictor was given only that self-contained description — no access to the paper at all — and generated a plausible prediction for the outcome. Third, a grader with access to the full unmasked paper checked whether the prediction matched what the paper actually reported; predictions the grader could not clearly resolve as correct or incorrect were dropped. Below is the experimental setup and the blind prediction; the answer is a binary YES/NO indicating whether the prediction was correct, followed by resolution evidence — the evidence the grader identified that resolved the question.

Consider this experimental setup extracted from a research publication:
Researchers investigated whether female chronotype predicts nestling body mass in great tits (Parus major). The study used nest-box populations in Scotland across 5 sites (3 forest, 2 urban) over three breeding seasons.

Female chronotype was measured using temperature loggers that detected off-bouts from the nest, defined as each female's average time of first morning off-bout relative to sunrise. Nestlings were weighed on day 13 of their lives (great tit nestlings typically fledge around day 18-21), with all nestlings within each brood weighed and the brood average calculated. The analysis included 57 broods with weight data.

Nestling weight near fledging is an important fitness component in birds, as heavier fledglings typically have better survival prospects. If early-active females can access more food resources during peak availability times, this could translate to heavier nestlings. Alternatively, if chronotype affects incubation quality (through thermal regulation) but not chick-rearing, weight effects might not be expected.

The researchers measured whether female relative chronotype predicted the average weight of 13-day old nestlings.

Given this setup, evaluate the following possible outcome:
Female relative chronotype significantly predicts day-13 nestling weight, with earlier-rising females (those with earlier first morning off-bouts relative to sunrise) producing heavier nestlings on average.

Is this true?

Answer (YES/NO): NO